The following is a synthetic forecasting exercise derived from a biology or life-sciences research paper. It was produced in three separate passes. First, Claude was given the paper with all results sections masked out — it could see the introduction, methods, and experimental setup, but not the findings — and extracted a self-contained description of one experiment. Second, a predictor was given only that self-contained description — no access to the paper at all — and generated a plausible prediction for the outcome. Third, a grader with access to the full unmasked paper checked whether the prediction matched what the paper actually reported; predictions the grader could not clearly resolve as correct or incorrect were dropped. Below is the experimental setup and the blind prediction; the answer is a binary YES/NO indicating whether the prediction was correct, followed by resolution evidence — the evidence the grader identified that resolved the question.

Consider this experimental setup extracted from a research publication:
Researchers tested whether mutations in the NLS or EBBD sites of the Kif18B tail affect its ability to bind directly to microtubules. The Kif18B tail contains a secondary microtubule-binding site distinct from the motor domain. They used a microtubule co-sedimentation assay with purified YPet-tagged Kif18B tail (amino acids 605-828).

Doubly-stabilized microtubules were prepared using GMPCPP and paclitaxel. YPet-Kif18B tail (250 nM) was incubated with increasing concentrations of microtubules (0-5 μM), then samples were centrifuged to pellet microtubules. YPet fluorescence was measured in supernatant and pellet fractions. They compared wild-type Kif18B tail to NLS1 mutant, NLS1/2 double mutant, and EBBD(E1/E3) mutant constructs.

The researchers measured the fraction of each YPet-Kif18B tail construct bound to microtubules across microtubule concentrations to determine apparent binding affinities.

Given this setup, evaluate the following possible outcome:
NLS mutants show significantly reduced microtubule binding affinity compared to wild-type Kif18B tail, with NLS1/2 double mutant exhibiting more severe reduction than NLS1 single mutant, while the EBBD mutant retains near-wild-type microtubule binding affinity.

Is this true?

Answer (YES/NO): NO